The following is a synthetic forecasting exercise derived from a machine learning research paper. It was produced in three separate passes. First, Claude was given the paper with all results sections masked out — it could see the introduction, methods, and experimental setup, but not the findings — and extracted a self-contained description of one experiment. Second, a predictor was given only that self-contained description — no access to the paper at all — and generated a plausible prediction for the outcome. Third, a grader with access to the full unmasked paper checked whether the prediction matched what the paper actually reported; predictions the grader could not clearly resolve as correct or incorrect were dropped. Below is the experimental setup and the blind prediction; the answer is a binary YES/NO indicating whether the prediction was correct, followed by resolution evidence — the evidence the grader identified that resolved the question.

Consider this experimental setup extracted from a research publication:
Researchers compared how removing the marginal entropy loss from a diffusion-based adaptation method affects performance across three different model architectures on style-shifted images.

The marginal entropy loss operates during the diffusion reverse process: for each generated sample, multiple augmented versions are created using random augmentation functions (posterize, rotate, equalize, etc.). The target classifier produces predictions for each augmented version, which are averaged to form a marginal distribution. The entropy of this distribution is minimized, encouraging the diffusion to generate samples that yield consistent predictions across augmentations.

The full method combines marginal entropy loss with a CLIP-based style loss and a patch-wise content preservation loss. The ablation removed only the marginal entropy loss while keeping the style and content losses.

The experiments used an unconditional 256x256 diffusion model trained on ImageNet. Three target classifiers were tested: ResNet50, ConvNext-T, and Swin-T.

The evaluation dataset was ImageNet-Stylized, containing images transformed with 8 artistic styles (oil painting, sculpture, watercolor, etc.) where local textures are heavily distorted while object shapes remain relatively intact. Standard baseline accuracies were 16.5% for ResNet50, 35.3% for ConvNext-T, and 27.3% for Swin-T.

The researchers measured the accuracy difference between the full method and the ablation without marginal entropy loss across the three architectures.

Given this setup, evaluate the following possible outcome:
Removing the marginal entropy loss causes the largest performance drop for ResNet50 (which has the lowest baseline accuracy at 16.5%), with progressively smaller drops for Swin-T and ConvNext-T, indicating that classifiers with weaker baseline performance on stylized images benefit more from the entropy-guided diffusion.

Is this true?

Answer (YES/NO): NO